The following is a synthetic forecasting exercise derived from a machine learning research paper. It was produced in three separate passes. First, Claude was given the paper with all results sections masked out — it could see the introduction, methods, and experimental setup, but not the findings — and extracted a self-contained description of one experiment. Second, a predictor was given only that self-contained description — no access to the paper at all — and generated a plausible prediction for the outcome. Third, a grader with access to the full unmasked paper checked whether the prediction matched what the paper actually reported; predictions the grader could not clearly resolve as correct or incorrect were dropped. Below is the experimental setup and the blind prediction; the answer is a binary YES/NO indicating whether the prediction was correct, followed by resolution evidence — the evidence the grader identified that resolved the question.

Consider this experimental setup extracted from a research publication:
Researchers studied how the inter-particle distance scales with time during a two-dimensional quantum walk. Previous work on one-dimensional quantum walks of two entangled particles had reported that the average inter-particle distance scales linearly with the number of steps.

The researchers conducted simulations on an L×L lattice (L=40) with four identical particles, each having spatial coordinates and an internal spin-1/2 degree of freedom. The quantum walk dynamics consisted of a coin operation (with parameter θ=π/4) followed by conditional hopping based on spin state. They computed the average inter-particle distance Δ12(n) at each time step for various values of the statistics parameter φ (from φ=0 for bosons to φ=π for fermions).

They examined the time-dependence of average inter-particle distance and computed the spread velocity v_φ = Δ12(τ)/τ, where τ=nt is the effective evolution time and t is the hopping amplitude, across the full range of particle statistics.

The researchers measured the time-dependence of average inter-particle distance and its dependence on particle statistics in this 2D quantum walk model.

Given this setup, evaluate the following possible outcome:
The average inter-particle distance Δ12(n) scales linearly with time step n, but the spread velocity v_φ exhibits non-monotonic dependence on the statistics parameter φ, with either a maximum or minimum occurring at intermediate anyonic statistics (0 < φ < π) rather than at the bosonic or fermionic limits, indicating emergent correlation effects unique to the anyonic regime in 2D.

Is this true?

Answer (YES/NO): NO